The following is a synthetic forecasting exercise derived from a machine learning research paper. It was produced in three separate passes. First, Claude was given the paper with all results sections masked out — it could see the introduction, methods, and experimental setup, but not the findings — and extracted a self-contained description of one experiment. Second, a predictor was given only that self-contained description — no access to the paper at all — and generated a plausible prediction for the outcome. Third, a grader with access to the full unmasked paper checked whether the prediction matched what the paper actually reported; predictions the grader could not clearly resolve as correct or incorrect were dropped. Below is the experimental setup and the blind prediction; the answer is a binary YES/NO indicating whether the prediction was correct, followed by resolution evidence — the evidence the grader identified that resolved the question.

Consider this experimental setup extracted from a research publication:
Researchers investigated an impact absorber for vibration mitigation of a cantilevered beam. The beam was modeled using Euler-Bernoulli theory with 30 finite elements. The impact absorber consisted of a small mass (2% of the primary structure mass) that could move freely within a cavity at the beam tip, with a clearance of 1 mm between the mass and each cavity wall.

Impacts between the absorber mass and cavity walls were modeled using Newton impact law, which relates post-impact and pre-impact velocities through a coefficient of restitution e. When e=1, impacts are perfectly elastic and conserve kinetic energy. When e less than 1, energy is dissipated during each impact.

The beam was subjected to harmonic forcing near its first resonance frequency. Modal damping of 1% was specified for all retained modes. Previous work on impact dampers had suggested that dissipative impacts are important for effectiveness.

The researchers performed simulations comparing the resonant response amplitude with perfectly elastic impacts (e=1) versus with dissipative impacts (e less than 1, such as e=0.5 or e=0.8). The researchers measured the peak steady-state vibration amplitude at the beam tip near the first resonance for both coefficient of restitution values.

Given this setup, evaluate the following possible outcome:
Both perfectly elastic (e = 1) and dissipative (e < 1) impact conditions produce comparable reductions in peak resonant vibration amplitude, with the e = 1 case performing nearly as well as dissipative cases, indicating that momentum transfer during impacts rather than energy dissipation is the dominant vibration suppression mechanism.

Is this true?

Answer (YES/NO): NO